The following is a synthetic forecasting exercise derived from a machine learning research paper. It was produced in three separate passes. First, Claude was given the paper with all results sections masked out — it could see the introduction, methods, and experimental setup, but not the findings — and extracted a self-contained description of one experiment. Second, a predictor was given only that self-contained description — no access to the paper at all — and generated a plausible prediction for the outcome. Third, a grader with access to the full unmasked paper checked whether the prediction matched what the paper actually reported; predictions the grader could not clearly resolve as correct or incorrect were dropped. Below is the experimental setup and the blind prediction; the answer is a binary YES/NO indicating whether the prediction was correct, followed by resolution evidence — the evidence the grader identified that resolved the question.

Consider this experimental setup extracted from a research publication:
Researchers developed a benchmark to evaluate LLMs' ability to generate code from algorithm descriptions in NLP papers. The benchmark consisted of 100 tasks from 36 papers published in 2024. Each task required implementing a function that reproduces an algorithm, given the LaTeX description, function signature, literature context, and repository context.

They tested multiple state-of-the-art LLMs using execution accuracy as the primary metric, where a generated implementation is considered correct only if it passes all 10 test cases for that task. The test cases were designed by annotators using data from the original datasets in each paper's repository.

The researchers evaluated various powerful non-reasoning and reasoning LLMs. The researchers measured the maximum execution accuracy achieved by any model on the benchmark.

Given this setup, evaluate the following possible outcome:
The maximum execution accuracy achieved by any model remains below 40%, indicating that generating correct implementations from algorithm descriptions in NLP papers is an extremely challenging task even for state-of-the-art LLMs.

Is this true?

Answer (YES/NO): YES